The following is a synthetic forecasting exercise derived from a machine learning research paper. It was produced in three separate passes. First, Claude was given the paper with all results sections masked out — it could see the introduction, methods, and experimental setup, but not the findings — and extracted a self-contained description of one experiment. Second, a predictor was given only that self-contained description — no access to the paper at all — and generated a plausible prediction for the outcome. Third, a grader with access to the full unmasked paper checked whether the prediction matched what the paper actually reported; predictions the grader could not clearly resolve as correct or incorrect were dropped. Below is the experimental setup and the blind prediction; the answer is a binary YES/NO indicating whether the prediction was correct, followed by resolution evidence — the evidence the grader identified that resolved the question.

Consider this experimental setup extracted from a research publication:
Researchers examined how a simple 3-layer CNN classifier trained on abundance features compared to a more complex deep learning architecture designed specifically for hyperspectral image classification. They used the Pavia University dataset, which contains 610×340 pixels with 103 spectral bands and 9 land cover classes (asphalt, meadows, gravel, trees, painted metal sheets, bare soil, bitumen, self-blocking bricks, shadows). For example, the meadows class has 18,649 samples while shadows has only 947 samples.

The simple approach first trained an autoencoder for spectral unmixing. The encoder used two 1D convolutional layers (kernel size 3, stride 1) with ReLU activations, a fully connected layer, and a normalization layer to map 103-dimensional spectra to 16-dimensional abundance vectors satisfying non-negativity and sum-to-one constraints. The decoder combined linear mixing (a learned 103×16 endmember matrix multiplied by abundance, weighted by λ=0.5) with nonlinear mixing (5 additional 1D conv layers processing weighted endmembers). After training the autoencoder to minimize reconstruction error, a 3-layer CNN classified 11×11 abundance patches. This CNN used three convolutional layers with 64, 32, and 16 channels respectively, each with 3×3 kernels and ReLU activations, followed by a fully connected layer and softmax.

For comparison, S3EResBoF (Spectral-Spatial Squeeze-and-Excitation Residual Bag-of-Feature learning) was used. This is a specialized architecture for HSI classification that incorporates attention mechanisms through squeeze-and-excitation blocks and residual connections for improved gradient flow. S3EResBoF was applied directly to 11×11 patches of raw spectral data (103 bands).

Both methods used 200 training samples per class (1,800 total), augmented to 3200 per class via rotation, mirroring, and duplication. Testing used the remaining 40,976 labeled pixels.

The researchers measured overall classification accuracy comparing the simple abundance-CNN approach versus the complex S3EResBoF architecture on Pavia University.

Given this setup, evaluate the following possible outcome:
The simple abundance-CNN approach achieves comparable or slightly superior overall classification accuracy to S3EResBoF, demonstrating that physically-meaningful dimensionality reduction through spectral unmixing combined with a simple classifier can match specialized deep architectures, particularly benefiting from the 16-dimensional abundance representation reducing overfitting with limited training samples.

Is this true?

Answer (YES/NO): YES